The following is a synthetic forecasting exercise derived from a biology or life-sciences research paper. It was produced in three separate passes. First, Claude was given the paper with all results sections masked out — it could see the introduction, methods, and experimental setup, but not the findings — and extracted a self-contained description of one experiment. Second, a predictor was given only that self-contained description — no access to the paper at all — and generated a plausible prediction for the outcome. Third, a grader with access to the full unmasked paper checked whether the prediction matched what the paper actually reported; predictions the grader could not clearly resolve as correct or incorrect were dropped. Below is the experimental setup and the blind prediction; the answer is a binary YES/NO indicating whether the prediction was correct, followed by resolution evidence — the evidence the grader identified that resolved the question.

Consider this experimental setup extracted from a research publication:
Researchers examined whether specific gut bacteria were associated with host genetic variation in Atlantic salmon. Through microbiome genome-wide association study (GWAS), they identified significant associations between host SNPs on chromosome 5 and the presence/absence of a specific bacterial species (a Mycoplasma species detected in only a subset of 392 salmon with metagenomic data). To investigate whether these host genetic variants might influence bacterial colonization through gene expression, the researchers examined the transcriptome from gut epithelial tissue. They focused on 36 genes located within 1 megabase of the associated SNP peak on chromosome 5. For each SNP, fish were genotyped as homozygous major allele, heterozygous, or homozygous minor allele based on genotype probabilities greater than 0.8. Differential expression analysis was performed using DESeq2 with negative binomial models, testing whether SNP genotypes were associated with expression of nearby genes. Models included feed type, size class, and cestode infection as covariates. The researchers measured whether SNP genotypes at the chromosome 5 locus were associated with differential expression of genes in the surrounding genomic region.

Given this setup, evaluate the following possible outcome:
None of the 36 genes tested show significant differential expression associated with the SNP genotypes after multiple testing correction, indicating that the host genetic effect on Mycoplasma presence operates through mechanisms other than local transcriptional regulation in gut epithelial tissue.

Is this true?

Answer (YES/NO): YES